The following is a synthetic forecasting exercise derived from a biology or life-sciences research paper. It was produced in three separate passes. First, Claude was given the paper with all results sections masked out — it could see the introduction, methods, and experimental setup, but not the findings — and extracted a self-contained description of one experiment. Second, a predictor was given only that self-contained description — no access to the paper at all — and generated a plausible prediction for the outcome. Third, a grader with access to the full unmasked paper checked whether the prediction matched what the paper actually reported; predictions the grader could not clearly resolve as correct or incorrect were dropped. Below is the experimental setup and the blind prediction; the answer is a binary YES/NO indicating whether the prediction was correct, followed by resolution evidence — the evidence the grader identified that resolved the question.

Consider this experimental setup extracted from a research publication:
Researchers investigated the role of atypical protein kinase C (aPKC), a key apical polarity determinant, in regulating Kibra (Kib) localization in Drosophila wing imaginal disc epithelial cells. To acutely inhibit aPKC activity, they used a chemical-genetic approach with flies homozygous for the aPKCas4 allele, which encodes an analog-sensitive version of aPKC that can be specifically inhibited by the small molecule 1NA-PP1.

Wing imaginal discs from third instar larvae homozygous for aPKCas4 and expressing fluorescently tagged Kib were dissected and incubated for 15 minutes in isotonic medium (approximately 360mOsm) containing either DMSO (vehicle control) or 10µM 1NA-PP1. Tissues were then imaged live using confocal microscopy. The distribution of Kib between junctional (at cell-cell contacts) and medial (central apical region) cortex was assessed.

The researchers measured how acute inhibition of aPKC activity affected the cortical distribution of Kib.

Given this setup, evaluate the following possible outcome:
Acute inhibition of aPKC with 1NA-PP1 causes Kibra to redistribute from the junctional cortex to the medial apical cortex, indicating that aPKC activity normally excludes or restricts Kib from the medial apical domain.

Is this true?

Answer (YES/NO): NO